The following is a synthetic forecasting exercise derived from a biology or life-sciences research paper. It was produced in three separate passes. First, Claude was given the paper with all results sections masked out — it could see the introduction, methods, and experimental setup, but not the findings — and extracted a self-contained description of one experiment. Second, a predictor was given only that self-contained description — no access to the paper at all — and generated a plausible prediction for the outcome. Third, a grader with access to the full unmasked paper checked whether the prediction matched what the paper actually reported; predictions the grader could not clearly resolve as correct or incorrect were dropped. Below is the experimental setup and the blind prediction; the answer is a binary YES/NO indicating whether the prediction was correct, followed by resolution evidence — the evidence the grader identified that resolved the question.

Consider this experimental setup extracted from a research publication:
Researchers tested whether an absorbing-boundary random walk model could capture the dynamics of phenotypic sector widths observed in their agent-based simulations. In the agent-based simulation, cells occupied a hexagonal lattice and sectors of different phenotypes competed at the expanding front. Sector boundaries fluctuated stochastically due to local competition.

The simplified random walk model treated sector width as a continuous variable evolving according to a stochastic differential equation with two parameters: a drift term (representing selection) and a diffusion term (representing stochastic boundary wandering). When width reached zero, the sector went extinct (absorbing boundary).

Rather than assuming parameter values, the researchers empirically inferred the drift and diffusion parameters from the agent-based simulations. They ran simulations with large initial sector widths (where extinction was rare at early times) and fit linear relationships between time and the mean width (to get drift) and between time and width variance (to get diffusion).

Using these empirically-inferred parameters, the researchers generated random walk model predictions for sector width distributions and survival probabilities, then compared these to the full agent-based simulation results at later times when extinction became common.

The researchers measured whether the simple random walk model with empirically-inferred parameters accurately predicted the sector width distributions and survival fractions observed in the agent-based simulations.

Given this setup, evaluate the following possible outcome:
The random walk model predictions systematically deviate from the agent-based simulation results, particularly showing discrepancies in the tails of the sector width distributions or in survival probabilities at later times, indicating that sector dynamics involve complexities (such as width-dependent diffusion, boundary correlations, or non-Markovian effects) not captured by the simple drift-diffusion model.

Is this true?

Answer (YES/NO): NO